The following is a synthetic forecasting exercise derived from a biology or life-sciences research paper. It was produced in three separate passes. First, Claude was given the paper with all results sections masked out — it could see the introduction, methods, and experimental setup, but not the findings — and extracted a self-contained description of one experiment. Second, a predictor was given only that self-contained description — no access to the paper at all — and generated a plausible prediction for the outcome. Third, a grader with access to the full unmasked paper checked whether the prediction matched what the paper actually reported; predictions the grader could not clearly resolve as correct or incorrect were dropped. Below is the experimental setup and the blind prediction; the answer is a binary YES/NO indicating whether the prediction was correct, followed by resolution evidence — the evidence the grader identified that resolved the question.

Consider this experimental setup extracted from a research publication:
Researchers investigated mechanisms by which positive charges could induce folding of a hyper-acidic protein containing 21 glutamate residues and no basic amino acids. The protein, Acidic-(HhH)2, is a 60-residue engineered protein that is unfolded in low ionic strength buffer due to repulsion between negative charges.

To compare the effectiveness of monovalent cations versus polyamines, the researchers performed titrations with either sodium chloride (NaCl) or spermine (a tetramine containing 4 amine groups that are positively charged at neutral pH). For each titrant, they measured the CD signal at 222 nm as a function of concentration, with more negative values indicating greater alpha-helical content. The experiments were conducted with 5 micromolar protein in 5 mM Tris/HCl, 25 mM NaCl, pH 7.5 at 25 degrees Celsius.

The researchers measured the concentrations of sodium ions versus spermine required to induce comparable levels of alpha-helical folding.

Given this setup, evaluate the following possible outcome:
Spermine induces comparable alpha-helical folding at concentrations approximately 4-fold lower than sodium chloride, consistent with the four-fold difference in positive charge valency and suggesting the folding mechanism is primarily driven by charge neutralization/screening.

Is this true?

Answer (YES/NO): NO